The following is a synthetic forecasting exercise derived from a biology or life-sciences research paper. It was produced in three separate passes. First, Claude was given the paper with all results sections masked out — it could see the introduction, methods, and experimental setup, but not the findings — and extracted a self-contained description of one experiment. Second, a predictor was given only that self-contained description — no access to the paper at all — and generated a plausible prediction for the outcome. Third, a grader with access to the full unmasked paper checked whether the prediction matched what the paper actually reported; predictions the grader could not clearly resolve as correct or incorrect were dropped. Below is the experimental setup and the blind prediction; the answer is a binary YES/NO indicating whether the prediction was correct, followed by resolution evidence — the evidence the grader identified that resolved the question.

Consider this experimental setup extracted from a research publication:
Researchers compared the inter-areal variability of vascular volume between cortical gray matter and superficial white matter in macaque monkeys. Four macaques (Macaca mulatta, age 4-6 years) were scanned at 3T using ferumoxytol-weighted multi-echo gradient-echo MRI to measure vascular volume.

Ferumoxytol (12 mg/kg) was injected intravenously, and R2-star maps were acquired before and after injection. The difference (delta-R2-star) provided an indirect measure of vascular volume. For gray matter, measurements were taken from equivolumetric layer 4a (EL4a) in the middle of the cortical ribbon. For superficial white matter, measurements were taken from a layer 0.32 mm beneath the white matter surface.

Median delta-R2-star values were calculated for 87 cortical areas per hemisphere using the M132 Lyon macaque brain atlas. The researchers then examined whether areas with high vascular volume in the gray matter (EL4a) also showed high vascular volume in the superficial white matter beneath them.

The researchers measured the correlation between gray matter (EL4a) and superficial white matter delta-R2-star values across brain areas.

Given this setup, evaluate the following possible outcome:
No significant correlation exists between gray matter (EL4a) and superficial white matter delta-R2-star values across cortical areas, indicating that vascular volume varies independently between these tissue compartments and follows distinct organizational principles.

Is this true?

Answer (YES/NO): YES